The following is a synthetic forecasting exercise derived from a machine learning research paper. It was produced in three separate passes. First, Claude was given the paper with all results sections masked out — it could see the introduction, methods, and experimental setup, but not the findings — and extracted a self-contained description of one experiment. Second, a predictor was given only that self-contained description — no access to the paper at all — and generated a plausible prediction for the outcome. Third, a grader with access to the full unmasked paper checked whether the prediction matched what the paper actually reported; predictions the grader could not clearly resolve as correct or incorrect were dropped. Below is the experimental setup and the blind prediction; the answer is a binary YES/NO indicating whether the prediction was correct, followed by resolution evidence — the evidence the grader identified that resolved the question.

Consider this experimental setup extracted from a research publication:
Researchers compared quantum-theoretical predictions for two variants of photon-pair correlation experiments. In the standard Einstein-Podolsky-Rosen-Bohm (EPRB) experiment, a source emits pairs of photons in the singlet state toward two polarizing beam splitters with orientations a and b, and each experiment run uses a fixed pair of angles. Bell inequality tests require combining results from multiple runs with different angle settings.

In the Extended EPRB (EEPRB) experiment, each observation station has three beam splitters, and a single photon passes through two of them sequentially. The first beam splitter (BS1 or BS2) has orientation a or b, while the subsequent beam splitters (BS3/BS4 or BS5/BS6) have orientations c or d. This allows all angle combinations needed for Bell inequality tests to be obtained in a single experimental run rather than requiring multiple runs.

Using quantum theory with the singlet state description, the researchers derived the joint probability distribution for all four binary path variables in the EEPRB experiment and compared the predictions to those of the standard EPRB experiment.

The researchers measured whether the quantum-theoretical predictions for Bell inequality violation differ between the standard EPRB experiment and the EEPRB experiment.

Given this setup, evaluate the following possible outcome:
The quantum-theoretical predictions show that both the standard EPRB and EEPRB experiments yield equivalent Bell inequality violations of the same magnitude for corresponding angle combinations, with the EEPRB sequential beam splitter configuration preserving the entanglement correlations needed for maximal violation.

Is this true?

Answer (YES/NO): NO